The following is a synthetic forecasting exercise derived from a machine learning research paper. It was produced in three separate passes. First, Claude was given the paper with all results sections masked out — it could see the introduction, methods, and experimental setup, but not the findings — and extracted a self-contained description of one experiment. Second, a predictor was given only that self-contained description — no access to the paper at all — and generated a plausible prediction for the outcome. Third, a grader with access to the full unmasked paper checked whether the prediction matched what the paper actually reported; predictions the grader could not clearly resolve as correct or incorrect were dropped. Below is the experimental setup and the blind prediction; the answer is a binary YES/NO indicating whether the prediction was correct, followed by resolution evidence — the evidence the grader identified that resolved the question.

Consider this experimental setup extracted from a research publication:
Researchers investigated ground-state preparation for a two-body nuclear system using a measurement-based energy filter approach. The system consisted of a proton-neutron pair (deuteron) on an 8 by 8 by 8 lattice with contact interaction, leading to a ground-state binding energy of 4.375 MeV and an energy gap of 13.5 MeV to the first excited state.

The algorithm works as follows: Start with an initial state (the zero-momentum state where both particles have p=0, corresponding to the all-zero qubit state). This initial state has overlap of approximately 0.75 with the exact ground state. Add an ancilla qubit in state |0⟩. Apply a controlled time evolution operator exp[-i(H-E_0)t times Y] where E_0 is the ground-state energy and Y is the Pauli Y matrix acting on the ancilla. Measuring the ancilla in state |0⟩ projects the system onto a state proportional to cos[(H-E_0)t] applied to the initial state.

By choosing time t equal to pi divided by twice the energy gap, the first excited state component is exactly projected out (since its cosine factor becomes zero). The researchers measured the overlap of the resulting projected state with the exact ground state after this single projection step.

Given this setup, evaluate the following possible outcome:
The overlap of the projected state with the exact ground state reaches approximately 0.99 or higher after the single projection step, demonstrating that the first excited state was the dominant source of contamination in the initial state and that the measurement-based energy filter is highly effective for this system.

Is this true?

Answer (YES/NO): YES